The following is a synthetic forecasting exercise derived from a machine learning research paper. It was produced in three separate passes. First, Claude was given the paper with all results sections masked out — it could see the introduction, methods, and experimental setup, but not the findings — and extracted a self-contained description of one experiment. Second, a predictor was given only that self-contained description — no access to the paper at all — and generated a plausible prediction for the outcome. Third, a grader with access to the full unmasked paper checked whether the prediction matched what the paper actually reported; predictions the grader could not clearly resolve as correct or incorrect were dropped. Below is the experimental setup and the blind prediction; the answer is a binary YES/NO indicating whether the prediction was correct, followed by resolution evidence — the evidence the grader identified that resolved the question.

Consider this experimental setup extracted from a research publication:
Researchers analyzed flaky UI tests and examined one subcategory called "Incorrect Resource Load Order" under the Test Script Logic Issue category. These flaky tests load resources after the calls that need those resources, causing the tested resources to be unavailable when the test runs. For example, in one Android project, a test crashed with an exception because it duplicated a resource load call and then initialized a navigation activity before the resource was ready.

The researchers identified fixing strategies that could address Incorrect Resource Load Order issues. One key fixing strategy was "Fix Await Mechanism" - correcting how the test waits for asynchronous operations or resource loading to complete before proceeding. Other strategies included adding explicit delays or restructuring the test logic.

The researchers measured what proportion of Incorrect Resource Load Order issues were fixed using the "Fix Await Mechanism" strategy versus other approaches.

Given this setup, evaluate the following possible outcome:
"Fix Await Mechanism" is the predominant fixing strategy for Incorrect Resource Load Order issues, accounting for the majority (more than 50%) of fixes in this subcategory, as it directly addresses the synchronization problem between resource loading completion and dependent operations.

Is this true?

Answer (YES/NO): YES